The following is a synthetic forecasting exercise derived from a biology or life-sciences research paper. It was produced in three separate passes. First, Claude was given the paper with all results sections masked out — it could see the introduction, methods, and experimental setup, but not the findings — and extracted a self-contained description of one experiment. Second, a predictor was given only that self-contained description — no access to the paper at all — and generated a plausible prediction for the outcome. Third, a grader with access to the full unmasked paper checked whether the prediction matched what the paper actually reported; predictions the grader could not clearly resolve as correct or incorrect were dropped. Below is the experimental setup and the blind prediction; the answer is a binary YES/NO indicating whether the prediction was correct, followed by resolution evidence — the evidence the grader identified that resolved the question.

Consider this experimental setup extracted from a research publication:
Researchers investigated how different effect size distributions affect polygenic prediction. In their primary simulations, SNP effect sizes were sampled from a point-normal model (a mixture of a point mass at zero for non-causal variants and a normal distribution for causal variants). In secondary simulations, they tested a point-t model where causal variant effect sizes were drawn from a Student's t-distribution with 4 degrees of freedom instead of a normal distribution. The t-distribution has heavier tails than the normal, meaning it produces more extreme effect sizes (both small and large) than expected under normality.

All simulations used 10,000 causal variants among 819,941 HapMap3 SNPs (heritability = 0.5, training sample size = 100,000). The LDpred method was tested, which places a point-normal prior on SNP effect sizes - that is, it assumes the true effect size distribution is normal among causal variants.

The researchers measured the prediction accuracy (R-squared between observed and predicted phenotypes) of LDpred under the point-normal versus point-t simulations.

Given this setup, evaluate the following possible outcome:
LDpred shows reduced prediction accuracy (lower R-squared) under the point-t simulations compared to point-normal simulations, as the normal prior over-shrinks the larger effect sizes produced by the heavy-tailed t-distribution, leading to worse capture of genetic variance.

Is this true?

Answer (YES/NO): NO